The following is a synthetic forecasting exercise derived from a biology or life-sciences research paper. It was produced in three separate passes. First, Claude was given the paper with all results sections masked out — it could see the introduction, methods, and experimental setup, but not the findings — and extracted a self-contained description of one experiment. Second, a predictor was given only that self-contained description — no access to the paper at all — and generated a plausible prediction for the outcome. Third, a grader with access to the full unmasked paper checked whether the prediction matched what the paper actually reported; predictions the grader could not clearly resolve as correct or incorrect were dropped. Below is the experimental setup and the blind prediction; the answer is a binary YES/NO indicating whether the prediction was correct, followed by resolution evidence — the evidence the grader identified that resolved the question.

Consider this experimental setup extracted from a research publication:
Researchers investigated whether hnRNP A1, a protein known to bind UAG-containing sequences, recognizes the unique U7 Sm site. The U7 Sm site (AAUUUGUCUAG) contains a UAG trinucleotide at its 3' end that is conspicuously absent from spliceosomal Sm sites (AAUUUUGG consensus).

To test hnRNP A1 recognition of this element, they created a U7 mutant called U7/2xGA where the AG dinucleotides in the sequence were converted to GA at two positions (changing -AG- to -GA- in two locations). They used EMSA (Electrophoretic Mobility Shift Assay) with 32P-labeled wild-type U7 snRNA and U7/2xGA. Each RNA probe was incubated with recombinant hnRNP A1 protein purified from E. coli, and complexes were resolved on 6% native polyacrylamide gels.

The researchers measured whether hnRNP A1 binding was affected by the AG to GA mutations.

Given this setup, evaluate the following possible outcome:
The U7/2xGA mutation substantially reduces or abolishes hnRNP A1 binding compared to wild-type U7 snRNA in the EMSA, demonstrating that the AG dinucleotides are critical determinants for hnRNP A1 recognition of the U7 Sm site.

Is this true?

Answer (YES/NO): YES